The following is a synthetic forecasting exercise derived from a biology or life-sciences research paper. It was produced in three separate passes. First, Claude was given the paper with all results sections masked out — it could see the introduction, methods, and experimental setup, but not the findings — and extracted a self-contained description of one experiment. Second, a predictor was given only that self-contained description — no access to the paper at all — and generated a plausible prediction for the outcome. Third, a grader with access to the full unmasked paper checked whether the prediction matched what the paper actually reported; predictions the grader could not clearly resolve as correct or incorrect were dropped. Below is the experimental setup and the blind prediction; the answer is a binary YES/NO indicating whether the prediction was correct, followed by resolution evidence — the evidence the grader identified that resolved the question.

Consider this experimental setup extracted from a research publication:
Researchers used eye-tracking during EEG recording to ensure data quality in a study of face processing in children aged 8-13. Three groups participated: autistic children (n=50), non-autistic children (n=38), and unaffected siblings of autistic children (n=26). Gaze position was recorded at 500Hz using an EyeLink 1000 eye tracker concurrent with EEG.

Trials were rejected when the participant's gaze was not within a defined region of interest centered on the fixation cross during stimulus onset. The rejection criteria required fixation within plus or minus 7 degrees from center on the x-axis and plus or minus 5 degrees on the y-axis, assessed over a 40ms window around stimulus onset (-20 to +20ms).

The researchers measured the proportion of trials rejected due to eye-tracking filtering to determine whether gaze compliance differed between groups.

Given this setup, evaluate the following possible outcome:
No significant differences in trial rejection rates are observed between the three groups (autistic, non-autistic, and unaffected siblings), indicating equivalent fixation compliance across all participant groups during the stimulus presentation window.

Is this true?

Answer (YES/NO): NO